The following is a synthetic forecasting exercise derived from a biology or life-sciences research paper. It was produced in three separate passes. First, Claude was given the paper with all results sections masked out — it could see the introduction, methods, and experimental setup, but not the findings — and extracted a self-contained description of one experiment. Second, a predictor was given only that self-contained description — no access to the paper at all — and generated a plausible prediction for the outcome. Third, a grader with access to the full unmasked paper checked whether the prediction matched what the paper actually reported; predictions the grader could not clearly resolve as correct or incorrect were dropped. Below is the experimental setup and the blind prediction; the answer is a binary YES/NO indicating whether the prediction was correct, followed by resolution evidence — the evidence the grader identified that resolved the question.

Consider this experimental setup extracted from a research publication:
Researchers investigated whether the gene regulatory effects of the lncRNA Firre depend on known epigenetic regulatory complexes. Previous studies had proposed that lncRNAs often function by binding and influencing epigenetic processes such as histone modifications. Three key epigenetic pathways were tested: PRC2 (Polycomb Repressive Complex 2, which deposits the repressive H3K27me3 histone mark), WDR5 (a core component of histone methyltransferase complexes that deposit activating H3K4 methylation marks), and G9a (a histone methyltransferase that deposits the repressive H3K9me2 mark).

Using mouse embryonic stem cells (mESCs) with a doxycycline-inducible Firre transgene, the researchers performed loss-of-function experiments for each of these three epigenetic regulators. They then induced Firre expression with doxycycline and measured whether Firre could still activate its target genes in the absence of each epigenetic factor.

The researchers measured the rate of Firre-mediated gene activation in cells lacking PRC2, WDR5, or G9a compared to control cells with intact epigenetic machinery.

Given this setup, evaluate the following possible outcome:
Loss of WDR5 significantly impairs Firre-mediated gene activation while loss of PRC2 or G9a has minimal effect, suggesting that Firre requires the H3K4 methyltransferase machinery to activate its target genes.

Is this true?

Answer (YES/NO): NO